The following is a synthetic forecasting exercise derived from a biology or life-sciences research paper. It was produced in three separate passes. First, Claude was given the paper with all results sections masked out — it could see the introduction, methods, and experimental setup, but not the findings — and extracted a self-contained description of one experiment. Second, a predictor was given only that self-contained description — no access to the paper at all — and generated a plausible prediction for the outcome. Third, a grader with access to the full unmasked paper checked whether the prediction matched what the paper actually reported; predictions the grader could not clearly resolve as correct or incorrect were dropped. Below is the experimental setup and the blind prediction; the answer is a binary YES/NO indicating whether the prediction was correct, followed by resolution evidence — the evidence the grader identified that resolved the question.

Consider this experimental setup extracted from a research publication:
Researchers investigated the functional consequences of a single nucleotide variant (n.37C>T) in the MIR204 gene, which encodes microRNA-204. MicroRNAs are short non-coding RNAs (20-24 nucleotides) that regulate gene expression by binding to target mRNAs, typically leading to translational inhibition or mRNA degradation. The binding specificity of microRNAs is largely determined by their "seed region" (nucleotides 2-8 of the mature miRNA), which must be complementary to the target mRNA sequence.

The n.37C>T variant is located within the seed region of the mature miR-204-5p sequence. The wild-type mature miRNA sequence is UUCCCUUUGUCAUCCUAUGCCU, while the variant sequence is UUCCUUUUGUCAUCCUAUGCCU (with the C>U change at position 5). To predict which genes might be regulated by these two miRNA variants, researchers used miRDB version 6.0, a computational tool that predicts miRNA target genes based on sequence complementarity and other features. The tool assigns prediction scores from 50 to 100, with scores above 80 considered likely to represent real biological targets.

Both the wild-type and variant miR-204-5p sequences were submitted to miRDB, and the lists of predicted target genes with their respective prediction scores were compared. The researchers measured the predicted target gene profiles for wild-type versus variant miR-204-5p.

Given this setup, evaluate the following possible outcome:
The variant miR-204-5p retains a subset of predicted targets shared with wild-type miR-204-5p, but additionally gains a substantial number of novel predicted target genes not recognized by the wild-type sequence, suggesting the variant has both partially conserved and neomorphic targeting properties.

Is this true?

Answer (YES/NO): YES